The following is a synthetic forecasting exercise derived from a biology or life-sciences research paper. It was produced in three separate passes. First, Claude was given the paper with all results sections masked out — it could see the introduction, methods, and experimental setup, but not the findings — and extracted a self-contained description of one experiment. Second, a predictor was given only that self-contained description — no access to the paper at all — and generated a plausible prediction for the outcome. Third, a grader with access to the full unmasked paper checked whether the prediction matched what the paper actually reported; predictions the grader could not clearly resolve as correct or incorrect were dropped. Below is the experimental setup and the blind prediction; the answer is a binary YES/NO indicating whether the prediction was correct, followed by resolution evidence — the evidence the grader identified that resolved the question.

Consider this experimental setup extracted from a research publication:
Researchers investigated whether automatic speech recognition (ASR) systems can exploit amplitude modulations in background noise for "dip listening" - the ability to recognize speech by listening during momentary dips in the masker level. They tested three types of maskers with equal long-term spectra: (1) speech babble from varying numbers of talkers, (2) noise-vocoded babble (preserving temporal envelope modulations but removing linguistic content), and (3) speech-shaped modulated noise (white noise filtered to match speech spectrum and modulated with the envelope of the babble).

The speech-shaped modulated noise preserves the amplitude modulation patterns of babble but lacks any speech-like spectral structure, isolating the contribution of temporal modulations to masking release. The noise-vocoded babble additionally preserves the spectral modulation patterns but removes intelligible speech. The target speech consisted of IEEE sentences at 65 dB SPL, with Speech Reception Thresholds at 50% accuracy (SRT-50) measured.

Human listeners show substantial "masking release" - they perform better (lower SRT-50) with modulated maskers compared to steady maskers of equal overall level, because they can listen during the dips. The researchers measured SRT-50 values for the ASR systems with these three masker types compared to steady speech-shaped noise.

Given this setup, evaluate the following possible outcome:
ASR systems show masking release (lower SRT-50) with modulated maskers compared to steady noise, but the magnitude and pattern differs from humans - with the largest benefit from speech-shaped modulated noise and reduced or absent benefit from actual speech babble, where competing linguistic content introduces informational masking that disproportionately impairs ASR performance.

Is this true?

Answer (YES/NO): NO